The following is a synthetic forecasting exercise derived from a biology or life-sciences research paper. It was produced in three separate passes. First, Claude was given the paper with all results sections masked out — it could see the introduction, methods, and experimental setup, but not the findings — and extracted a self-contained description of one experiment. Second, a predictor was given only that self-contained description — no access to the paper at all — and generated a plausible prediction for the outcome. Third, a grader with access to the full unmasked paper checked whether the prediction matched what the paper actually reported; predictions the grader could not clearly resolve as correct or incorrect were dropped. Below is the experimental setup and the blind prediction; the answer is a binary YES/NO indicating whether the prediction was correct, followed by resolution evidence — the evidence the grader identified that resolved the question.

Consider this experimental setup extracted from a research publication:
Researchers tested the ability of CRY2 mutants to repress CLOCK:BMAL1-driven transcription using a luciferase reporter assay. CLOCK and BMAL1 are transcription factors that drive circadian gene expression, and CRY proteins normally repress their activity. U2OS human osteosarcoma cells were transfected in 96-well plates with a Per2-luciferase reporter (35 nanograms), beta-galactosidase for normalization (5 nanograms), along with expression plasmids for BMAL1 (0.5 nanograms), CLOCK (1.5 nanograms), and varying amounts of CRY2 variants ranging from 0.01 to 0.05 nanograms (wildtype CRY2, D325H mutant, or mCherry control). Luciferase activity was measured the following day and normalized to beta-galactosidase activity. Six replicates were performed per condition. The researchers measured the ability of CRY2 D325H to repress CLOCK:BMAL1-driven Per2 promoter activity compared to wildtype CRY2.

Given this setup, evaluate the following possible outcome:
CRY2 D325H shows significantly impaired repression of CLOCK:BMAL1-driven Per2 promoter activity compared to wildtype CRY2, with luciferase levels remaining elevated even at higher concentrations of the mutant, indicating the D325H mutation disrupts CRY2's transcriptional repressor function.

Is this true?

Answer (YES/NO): YES